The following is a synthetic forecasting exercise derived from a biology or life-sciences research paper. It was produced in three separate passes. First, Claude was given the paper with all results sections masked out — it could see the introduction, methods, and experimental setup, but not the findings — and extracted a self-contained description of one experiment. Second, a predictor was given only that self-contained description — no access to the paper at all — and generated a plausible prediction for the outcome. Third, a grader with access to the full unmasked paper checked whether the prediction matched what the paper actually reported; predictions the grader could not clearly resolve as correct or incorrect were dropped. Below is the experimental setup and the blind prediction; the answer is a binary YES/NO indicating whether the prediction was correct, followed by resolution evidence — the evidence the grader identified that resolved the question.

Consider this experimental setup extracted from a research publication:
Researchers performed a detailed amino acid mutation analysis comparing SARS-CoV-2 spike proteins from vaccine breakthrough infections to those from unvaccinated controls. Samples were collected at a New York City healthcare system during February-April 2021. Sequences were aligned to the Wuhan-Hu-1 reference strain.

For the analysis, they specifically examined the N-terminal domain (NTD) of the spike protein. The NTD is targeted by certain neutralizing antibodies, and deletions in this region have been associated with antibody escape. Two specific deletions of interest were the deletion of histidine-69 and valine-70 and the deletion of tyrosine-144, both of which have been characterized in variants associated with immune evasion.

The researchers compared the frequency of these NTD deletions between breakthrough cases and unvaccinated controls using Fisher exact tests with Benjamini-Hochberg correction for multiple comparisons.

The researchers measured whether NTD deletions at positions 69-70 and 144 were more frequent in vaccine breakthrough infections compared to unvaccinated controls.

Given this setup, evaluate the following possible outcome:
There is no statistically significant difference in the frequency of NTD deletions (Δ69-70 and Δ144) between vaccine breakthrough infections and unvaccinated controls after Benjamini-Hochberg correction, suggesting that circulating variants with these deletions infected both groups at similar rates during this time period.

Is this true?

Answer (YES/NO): NO